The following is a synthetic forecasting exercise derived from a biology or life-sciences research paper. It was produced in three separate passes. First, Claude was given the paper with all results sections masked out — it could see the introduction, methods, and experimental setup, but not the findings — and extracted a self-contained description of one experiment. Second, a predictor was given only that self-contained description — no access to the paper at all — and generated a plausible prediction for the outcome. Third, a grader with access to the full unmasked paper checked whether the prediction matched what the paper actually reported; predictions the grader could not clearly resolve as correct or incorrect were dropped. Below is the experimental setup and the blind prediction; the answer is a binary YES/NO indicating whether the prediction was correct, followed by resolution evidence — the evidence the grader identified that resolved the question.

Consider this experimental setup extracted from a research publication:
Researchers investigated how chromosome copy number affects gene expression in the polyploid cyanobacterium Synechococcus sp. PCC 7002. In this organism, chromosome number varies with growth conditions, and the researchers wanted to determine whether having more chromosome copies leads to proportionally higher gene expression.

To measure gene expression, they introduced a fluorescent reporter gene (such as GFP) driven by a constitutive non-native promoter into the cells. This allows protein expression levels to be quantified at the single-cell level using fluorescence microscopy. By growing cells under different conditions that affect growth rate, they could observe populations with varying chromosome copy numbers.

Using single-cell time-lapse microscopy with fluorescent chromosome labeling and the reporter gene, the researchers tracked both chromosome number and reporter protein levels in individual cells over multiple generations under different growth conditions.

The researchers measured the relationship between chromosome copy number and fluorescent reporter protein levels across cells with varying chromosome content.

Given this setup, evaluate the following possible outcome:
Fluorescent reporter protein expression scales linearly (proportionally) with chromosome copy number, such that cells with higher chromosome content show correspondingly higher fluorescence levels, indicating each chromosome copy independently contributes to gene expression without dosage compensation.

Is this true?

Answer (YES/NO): NO